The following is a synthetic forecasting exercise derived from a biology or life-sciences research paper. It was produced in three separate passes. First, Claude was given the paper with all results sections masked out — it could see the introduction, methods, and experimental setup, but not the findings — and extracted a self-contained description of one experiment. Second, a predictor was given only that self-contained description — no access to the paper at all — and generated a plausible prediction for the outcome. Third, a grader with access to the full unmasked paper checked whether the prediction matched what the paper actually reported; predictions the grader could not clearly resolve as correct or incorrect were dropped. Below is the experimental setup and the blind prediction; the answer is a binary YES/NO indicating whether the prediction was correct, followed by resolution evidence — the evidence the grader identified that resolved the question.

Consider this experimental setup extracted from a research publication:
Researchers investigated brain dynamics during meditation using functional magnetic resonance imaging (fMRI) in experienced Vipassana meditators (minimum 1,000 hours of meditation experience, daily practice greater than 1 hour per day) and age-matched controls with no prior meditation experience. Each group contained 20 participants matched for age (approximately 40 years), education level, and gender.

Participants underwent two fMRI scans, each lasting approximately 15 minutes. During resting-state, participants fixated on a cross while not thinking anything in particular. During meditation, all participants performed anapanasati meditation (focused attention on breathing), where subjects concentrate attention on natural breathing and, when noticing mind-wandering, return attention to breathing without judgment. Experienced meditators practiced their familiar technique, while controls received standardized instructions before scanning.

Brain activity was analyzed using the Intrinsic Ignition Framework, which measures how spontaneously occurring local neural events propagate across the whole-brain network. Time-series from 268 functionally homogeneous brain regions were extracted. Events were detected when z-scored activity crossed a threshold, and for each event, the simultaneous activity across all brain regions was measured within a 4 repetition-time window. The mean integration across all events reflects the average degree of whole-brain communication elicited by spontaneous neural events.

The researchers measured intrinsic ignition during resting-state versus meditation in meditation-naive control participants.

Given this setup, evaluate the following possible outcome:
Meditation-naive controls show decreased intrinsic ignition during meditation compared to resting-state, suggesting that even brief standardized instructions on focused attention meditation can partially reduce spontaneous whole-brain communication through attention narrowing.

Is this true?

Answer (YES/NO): NO